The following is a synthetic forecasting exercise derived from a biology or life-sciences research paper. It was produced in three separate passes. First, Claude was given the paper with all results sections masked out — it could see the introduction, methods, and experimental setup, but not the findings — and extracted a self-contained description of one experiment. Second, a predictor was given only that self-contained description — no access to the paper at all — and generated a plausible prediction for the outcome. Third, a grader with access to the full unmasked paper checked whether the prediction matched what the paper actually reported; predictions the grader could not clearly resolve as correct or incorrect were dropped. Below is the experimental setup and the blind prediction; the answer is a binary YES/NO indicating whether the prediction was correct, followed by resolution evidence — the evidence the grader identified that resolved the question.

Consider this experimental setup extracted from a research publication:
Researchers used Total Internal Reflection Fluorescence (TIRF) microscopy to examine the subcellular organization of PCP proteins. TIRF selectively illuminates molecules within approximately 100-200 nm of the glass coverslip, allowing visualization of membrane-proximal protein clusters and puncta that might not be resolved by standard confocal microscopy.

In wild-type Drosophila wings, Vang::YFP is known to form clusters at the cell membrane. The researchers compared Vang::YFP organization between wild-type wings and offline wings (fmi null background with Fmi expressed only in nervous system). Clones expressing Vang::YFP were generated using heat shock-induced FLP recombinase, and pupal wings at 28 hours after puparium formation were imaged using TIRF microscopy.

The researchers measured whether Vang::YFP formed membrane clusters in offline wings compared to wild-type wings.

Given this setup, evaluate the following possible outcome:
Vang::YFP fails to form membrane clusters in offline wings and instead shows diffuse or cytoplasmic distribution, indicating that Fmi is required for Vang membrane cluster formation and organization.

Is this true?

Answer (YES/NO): NO